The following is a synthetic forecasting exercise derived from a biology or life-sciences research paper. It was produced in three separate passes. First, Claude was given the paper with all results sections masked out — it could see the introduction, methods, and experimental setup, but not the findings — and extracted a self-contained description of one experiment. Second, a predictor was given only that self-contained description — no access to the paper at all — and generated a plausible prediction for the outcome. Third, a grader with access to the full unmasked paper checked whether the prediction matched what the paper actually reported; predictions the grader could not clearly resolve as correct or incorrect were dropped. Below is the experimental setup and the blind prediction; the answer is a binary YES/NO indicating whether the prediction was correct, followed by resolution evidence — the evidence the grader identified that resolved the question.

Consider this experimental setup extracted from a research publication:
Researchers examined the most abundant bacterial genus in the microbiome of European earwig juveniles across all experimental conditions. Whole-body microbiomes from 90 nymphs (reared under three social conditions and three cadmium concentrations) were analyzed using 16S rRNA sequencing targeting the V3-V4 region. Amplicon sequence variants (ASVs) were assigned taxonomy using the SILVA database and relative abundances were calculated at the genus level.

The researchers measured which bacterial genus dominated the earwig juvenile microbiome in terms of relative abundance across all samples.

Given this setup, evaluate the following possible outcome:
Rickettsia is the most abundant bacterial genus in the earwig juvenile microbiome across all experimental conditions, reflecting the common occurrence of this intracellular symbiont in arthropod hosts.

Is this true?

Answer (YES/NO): NO